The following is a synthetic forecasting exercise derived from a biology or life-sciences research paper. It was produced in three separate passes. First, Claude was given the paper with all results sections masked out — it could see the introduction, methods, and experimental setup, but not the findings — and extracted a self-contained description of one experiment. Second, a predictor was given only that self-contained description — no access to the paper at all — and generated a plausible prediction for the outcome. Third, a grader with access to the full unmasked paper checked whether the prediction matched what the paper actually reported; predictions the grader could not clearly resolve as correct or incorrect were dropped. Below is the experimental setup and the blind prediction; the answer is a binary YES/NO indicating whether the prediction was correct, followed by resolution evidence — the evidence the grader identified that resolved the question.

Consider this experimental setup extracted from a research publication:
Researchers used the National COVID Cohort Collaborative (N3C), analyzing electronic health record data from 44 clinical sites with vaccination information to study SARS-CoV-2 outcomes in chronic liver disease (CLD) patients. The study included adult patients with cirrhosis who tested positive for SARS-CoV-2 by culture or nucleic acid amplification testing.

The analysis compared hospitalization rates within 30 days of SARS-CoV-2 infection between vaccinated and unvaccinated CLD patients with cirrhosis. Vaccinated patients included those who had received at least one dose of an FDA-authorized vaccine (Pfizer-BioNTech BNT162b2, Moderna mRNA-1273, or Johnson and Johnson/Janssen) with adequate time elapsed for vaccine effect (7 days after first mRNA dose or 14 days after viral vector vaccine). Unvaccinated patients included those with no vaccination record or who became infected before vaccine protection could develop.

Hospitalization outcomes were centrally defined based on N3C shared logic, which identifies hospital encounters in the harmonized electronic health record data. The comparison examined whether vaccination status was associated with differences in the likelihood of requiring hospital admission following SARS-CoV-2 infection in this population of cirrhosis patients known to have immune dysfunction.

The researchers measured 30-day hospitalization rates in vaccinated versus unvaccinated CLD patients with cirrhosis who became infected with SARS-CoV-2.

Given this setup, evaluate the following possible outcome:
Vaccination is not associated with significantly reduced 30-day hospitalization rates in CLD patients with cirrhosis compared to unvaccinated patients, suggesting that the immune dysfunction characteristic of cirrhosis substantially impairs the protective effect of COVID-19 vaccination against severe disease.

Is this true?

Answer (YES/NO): NO